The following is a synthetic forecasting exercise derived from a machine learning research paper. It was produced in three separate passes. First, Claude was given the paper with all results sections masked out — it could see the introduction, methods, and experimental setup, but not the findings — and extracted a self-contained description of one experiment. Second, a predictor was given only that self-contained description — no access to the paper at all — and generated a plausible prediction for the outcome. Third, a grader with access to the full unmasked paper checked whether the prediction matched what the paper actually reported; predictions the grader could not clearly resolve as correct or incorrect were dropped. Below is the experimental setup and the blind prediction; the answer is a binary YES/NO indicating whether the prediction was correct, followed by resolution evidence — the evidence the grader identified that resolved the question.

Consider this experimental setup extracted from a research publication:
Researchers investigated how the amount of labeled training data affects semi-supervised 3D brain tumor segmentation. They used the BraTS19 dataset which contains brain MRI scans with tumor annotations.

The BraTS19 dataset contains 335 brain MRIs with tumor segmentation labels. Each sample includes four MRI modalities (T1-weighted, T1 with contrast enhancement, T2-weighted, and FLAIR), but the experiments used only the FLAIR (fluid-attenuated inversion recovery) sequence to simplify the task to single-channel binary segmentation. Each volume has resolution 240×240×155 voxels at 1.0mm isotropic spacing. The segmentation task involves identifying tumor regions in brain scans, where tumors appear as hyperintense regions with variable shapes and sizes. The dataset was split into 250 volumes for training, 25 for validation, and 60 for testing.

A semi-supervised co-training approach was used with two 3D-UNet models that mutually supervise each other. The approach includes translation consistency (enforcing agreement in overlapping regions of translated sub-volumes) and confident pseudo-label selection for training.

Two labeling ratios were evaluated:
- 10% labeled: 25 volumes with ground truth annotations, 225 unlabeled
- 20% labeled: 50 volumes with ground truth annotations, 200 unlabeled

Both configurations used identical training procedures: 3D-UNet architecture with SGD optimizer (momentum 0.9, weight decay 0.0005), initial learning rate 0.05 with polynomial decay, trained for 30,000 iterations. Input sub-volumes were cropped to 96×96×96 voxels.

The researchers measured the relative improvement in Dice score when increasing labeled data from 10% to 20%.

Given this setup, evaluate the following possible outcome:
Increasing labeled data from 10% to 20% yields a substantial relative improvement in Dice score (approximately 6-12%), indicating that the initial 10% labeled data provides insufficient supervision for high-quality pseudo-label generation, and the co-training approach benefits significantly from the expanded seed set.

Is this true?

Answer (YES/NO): NO